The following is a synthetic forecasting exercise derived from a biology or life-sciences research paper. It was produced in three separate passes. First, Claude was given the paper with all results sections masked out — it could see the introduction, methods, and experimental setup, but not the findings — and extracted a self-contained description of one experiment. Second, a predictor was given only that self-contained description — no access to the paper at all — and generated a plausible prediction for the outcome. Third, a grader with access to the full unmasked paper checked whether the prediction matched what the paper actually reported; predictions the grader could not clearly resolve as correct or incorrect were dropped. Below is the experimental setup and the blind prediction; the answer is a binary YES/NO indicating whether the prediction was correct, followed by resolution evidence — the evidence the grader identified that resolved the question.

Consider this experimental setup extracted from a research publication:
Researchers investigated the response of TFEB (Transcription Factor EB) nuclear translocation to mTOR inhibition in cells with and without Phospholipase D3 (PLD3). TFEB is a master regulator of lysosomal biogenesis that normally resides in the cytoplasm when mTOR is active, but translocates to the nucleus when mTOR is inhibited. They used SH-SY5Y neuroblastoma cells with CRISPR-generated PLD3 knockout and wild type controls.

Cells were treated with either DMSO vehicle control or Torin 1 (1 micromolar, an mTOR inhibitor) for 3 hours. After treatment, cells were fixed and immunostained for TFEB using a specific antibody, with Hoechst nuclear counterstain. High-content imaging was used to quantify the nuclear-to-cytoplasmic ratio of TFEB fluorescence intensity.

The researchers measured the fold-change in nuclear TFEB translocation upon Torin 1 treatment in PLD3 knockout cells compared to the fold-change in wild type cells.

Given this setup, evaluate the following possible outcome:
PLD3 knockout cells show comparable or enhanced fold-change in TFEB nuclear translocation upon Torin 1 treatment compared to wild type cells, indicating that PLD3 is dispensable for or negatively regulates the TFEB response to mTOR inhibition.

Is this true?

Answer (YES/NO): YES